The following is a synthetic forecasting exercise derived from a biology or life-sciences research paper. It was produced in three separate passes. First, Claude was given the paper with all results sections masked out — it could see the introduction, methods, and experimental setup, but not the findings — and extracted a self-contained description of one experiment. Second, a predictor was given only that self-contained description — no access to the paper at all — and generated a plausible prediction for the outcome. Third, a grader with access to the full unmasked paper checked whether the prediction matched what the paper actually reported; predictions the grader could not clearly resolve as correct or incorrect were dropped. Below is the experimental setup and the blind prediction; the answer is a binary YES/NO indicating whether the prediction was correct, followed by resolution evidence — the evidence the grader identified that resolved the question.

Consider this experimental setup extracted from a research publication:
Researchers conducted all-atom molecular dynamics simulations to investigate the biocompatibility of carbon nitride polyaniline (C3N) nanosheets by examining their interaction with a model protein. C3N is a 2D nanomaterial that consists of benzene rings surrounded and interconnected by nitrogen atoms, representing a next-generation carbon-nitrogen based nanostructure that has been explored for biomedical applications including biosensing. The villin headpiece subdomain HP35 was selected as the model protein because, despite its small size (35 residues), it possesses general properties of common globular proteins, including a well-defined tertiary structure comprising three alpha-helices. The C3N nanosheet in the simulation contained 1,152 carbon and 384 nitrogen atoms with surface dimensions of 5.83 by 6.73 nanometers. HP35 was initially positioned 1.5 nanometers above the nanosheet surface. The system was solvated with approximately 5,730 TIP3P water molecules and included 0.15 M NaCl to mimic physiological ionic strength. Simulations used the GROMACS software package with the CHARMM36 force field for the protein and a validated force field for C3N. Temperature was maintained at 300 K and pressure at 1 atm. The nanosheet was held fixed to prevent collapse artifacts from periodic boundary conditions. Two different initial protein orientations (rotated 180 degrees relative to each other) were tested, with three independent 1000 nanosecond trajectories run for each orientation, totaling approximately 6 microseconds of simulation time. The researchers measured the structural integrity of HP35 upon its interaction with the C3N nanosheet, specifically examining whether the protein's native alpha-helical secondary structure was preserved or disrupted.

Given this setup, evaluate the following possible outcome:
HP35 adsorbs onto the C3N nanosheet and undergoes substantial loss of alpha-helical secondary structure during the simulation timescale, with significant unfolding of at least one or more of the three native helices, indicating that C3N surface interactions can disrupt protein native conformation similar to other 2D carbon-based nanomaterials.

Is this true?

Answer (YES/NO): YES